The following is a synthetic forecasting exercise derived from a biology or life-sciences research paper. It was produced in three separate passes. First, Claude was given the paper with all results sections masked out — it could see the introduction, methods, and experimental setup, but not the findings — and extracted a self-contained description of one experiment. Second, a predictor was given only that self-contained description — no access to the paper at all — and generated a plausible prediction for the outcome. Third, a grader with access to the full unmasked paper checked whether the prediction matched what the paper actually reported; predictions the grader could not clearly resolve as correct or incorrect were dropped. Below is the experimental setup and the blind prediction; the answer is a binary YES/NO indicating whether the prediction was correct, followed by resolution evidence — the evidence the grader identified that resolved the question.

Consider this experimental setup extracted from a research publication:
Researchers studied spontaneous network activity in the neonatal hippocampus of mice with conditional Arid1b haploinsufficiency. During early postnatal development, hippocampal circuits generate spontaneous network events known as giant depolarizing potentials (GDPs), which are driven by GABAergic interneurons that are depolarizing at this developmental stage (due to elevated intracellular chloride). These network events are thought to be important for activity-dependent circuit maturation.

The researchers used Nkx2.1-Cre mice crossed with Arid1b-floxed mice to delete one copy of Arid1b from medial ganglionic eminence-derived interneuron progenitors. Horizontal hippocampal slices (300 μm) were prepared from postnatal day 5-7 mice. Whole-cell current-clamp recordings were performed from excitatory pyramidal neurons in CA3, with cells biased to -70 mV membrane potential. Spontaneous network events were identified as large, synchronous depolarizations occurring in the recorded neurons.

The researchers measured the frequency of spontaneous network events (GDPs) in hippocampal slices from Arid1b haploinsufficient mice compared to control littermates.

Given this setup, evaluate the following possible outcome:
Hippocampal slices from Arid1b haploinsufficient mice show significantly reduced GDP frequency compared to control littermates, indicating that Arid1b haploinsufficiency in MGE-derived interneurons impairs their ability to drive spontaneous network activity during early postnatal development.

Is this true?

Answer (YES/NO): YES